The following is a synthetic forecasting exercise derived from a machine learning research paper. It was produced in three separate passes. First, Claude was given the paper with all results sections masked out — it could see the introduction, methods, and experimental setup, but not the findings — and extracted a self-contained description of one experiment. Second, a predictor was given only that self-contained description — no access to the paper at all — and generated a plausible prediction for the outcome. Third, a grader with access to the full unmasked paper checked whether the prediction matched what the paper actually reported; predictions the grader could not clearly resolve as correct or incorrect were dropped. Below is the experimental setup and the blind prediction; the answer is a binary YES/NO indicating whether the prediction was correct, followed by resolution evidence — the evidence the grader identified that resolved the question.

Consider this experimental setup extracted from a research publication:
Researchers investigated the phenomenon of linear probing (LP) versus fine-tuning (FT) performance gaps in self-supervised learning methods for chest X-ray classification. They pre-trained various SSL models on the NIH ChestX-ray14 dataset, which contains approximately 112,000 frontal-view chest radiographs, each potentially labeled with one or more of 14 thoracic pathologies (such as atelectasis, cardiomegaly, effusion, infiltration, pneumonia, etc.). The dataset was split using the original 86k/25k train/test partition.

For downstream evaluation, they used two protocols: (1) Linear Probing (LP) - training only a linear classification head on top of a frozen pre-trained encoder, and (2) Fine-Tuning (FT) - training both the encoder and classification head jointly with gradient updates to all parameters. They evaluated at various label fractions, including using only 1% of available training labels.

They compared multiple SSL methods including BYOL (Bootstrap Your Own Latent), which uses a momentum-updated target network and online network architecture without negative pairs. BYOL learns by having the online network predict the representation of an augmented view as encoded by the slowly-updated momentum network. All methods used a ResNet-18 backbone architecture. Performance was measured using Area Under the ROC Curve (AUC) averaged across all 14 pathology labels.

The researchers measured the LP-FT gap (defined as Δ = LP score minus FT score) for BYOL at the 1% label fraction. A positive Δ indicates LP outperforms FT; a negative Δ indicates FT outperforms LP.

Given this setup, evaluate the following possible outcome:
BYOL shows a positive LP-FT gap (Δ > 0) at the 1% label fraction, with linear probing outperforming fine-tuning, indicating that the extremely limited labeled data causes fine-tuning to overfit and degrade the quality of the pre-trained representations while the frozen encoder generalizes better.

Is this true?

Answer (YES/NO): NO